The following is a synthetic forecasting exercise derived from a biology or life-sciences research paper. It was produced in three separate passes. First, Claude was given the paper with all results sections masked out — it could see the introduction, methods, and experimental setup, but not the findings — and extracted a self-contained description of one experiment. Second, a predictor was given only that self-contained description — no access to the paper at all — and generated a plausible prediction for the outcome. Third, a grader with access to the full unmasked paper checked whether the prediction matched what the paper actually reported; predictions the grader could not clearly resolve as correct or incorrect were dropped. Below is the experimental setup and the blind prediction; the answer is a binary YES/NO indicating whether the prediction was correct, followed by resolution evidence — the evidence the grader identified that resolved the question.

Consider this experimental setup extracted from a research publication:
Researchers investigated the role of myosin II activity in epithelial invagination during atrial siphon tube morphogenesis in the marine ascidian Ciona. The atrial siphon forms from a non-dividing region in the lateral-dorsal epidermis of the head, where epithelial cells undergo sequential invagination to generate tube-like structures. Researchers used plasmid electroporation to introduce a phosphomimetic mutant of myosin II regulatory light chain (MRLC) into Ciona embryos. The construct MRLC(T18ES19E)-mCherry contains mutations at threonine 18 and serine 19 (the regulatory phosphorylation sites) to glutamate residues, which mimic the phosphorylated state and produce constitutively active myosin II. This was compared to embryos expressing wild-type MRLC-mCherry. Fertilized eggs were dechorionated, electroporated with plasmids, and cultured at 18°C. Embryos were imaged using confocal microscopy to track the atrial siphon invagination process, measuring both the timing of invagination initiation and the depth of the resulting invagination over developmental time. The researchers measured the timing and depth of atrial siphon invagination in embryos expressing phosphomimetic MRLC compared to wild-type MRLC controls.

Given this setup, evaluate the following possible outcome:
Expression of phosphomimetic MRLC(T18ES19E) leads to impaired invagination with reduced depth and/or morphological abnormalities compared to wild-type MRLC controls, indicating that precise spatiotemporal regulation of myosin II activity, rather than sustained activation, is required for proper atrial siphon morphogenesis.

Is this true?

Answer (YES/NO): NO